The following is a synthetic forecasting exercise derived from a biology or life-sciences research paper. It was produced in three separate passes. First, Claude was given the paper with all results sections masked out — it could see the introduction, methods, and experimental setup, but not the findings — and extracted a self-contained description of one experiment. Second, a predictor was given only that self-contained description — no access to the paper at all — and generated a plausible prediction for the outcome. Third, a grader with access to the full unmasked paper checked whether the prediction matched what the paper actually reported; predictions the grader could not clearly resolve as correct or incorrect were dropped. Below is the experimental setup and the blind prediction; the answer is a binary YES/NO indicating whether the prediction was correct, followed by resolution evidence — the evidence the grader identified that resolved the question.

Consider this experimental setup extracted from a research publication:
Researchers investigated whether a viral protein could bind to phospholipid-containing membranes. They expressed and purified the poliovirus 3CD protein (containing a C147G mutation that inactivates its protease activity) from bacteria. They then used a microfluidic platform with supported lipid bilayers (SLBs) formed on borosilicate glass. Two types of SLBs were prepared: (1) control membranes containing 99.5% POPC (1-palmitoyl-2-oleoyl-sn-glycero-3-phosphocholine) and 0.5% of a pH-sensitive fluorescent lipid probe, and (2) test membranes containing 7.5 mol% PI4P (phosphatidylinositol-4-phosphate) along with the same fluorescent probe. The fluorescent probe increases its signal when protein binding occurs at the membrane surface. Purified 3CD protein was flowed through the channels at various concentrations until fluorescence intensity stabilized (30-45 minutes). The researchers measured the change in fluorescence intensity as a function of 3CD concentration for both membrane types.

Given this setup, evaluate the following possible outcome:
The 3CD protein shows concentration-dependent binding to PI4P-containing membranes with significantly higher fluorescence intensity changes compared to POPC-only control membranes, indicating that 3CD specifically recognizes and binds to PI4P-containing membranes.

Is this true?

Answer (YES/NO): YES